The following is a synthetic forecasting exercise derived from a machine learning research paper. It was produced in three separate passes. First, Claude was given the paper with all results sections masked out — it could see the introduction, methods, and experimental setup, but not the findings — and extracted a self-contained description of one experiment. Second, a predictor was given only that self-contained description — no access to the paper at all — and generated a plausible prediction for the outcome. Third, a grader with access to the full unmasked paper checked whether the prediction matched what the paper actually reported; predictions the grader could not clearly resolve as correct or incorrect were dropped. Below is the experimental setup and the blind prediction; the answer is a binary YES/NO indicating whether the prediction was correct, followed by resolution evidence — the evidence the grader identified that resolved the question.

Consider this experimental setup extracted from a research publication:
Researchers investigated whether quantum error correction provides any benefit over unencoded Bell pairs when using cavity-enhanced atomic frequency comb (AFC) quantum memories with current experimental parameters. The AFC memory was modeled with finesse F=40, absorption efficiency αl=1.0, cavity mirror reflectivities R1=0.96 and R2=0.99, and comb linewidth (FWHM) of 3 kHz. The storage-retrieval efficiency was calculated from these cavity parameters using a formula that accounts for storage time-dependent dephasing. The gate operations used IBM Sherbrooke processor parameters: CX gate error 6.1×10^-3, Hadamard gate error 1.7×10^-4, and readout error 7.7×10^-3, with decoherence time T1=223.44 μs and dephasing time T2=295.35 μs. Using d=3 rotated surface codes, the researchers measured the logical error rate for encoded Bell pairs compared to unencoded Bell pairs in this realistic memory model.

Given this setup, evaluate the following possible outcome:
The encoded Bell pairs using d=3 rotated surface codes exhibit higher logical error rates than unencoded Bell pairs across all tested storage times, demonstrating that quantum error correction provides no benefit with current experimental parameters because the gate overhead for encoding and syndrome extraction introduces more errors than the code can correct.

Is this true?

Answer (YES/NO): YES